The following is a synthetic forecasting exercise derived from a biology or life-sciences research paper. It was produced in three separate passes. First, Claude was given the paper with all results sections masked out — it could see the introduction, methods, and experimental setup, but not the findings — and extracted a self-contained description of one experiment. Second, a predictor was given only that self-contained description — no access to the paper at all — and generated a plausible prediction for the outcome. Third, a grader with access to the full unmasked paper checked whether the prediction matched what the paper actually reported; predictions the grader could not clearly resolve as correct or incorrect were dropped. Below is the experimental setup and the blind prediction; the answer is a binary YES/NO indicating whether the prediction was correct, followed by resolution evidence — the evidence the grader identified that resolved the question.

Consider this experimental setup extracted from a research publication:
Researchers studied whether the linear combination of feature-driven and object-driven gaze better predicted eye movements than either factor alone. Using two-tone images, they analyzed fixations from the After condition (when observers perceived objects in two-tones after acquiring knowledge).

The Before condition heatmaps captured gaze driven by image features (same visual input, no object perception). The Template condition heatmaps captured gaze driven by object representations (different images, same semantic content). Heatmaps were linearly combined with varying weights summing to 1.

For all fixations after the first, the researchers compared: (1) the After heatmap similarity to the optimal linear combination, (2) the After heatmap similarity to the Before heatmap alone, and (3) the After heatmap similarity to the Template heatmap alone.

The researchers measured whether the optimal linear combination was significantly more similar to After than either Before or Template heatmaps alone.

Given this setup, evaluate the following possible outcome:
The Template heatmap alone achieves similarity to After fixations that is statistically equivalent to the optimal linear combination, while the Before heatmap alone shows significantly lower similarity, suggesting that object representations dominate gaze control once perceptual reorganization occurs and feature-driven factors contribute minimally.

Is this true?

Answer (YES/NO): NO